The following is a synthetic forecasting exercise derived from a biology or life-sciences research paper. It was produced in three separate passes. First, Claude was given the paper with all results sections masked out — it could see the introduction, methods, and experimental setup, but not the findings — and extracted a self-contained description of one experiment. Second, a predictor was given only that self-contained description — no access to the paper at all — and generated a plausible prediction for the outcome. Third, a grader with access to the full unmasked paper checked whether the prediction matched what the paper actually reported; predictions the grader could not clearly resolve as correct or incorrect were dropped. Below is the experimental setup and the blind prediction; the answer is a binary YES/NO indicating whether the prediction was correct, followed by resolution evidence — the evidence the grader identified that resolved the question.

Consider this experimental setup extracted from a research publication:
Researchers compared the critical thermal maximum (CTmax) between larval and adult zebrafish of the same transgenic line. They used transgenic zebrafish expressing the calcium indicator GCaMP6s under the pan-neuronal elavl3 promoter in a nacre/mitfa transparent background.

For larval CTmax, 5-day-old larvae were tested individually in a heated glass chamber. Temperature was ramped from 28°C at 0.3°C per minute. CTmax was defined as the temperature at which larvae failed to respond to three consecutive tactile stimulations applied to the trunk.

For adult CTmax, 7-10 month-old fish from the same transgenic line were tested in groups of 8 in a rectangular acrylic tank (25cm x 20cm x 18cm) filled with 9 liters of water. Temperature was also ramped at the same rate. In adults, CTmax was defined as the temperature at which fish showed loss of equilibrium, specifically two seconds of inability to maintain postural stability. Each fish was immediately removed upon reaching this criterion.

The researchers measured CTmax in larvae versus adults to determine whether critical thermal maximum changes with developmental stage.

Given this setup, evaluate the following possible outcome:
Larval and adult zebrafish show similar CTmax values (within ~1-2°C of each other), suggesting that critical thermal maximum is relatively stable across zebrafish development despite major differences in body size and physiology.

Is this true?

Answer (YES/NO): YES